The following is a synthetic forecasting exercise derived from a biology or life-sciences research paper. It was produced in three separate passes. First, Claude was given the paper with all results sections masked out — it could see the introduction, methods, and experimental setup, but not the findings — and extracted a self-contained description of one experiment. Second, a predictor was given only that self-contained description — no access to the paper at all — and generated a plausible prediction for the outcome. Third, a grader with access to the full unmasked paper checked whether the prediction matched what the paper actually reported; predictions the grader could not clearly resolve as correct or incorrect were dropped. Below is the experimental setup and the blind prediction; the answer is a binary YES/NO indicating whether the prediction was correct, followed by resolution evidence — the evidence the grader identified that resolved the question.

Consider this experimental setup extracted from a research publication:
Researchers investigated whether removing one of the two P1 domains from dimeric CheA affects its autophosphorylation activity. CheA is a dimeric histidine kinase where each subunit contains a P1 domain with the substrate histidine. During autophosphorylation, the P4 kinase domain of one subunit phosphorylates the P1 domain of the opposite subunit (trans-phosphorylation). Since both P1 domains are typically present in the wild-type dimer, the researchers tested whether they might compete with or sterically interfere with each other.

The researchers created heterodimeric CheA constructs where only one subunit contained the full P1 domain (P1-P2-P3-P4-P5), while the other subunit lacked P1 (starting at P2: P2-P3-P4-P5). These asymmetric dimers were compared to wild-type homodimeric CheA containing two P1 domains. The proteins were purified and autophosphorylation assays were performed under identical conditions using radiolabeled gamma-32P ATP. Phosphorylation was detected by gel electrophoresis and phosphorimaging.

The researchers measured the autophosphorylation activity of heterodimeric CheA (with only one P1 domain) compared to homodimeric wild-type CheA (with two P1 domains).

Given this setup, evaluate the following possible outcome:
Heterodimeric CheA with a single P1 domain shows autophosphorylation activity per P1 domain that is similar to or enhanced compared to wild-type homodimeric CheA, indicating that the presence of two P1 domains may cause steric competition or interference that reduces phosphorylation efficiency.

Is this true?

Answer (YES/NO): YES